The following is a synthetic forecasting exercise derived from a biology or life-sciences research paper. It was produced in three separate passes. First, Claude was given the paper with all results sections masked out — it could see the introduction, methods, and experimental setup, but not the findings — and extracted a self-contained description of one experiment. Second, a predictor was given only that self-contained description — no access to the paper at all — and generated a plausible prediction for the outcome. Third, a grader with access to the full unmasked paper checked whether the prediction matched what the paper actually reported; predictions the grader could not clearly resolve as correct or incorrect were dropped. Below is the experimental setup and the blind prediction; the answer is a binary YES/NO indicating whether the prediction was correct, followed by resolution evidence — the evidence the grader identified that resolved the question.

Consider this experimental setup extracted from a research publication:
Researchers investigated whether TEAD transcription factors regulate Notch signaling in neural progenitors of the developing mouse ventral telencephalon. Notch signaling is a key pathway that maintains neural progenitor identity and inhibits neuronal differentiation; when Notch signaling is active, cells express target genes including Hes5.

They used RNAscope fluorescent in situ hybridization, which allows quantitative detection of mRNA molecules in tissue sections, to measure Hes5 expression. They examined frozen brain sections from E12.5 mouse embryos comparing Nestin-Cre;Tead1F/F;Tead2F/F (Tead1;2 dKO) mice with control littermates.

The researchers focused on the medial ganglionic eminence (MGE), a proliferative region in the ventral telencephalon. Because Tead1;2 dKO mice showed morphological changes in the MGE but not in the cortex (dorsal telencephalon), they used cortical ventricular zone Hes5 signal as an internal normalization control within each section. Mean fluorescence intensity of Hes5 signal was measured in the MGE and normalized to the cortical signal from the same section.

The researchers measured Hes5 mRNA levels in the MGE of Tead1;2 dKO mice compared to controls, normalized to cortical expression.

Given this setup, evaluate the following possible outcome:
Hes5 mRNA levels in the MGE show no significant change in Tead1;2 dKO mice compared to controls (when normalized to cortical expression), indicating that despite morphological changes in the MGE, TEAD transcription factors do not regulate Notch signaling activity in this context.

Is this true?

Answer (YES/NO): NO